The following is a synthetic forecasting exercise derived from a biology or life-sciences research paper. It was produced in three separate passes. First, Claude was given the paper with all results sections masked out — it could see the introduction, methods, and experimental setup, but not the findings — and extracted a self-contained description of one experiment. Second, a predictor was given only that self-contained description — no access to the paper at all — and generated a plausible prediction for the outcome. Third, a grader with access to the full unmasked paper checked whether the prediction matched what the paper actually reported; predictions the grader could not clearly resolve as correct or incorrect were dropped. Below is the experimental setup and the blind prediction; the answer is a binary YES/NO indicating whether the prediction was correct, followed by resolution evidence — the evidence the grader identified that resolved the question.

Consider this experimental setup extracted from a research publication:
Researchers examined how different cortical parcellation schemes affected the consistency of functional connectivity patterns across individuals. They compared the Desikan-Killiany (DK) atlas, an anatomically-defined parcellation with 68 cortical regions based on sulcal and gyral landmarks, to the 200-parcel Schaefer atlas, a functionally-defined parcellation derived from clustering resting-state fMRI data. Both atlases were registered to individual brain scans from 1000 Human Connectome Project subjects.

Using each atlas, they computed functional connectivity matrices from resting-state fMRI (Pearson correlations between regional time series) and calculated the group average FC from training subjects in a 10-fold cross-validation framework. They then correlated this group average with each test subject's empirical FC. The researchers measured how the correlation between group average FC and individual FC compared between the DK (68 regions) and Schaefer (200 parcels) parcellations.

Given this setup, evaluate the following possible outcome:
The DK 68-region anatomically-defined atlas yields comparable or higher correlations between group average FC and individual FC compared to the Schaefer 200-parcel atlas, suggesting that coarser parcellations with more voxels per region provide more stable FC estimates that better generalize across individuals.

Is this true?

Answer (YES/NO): YES